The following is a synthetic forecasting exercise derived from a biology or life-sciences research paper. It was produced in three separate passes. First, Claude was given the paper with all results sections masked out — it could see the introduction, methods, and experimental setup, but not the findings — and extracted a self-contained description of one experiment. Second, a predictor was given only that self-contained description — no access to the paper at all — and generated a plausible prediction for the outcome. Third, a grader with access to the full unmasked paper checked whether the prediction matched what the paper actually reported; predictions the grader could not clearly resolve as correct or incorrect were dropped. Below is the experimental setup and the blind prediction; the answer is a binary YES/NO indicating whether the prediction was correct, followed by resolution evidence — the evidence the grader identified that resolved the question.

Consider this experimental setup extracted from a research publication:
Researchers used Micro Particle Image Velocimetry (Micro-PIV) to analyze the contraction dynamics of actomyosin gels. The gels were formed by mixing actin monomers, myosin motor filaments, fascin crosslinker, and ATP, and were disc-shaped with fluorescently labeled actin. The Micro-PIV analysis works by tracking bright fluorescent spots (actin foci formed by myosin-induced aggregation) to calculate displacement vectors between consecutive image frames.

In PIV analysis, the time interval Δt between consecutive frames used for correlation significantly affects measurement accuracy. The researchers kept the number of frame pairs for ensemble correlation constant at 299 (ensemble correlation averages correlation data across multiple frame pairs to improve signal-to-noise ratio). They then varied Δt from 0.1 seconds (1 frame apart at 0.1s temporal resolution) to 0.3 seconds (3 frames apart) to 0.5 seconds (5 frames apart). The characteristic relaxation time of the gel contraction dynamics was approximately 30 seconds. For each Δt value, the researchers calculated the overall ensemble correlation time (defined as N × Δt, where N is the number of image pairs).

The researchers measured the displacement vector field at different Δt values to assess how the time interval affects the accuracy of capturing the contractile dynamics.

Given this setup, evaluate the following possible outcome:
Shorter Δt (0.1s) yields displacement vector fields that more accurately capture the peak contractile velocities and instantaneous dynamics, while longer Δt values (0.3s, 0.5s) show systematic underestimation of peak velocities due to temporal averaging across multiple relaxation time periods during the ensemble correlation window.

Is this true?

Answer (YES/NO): NO